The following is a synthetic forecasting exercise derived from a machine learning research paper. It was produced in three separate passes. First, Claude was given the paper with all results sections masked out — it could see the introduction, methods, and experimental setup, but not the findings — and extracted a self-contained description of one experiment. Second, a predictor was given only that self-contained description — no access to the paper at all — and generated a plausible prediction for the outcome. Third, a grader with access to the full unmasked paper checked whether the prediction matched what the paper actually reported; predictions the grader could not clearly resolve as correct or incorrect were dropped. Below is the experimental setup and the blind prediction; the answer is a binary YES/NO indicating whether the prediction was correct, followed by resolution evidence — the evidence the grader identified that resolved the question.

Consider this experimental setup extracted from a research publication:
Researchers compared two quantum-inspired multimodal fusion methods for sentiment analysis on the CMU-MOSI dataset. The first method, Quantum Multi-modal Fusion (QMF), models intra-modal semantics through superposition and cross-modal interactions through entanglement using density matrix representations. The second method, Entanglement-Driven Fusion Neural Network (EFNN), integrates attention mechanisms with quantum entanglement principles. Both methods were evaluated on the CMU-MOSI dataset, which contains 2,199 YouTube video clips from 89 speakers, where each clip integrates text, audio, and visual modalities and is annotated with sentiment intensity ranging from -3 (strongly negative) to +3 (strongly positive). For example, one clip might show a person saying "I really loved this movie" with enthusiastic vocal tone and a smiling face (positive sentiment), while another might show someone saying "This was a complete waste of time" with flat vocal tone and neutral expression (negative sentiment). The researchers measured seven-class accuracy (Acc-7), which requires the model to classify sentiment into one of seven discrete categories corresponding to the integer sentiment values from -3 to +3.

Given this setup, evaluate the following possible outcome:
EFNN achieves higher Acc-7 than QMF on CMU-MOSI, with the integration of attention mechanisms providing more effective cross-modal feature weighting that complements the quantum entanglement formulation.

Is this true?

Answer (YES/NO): YES